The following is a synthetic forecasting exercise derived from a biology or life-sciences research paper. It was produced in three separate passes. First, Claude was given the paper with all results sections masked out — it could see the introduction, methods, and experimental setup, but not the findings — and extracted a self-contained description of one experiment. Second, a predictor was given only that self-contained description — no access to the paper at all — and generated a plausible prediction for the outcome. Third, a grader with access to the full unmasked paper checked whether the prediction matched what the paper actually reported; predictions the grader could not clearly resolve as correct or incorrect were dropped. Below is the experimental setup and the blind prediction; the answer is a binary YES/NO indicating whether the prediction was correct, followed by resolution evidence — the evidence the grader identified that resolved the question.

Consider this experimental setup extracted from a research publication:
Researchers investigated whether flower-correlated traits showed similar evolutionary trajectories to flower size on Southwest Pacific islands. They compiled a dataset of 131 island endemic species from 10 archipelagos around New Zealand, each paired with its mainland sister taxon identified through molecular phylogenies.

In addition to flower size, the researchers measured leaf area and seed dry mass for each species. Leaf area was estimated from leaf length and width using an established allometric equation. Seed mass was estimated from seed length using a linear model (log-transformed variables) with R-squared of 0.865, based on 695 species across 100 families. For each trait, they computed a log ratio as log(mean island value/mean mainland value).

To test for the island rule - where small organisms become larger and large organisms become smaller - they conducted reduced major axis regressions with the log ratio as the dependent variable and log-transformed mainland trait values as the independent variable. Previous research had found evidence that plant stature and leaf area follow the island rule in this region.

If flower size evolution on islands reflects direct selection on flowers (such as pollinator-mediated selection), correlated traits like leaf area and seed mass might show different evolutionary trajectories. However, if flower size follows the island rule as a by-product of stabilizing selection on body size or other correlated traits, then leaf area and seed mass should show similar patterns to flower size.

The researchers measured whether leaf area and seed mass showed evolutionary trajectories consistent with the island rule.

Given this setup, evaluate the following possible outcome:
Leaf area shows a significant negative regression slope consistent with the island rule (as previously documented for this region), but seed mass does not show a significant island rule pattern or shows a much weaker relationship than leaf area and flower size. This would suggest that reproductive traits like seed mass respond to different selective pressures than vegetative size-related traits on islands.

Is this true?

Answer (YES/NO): NO